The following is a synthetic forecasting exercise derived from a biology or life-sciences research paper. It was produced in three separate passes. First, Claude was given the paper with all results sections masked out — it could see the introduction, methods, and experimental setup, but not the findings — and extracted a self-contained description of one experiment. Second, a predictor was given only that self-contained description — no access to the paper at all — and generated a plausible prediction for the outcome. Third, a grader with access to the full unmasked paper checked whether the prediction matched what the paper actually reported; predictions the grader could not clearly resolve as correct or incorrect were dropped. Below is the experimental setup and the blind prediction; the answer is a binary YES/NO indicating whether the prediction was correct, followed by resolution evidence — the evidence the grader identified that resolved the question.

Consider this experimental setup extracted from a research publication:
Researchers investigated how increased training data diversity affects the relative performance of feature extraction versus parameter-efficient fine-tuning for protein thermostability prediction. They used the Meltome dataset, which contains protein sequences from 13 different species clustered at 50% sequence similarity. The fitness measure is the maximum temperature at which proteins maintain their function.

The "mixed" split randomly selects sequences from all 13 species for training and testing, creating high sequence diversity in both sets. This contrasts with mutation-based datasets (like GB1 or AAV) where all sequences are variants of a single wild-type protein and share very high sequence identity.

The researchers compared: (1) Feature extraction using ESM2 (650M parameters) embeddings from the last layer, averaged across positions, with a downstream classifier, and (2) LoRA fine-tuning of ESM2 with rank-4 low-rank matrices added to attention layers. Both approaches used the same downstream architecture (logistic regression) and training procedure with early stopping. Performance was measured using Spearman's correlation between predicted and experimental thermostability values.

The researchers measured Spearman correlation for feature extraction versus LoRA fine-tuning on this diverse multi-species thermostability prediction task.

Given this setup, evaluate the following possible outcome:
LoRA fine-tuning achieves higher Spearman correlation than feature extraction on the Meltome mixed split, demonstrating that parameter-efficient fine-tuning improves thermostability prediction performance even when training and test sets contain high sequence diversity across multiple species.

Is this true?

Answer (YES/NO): YES